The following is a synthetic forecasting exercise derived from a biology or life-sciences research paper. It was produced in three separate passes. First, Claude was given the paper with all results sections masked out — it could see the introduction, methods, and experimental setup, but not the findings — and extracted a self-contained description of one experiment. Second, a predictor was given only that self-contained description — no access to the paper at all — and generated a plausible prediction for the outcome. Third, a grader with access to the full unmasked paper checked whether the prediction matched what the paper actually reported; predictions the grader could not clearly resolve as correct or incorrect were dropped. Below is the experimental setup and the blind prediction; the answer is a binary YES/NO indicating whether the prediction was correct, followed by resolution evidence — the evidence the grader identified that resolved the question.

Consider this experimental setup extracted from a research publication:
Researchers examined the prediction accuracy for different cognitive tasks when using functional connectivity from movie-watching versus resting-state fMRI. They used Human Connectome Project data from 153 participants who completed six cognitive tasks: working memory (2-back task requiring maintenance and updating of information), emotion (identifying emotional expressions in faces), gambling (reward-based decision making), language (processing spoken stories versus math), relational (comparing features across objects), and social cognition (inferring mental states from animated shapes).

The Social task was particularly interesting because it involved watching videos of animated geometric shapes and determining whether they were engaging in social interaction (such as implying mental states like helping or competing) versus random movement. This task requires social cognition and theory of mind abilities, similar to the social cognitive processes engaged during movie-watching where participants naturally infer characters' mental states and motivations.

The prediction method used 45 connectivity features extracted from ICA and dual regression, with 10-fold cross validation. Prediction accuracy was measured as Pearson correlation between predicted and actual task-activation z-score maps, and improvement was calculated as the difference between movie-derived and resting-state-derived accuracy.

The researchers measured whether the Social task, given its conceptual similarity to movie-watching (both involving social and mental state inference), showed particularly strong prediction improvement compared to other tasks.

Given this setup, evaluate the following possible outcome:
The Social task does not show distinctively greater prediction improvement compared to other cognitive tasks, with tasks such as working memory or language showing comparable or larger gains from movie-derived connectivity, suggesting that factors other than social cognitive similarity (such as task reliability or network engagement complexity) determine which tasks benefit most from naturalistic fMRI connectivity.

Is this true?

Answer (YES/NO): NO